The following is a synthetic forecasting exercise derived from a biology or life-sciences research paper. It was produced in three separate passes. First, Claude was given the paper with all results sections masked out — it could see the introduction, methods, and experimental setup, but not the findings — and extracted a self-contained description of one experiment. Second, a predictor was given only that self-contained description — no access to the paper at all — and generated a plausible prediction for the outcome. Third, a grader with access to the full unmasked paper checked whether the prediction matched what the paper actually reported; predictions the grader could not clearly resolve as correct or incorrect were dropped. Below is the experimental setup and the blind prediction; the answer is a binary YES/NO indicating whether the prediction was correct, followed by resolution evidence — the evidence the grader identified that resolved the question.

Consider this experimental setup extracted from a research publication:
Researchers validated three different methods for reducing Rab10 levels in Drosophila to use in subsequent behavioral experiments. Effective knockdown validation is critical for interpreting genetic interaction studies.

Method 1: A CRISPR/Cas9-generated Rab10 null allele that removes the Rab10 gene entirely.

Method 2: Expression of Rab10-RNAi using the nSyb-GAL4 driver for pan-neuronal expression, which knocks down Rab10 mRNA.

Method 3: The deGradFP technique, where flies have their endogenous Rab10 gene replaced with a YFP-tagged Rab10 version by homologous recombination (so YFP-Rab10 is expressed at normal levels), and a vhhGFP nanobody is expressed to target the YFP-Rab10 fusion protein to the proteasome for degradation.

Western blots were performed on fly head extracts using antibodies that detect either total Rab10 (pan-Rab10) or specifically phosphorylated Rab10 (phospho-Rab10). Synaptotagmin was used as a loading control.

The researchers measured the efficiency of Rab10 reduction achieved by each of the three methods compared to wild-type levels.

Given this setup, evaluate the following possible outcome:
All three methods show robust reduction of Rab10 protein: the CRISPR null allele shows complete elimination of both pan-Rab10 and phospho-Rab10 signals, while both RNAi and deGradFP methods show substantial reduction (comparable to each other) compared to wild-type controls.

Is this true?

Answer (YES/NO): NO